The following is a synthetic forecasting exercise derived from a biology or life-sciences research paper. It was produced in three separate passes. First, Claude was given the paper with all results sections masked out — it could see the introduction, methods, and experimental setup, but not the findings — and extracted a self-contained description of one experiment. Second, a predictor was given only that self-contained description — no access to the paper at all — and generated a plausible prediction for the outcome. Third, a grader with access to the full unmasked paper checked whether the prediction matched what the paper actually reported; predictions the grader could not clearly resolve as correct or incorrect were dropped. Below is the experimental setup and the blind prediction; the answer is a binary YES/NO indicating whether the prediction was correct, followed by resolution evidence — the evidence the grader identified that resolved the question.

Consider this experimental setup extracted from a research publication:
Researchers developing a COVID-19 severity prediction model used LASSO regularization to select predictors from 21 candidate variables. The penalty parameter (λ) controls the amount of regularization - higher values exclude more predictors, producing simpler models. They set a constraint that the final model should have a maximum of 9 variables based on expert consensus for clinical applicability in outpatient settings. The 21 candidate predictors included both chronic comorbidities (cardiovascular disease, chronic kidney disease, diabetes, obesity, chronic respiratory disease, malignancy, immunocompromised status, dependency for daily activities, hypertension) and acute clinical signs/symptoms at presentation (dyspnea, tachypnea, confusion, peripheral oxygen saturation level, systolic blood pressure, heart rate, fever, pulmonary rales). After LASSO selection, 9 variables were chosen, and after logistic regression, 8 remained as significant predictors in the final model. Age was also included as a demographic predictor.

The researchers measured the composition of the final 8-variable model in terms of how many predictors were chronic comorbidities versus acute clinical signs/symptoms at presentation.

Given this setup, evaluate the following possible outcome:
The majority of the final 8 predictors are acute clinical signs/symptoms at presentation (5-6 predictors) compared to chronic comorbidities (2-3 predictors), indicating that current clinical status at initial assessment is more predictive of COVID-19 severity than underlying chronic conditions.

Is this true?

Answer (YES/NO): YES